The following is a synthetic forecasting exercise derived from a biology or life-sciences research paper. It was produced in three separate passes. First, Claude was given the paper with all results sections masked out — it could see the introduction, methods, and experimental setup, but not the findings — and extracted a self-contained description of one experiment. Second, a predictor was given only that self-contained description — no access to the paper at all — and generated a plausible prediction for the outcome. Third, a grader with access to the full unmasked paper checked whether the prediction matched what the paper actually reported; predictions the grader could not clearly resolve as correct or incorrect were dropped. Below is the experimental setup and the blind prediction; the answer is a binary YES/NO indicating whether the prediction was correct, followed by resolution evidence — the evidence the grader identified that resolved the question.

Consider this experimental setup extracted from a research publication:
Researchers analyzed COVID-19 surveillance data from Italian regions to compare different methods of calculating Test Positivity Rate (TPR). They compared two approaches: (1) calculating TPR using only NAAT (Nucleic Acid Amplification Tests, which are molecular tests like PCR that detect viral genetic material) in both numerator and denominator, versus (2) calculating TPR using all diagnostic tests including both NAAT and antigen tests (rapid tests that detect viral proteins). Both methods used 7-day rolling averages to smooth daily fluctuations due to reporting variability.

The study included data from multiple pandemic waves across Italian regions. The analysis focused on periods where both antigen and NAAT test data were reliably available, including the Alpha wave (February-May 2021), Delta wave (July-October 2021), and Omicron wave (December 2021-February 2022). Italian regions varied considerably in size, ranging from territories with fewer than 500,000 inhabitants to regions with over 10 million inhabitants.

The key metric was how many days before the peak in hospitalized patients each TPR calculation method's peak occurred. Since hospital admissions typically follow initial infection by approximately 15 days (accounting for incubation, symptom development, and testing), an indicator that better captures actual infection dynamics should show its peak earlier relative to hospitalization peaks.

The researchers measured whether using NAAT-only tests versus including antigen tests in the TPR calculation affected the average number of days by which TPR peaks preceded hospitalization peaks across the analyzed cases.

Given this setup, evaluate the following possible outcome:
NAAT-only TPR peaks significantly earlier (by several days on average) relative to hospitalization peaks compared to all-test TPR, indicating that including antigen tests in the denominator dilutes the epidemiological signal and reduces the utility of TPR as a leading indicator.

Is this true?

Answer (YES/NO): NO